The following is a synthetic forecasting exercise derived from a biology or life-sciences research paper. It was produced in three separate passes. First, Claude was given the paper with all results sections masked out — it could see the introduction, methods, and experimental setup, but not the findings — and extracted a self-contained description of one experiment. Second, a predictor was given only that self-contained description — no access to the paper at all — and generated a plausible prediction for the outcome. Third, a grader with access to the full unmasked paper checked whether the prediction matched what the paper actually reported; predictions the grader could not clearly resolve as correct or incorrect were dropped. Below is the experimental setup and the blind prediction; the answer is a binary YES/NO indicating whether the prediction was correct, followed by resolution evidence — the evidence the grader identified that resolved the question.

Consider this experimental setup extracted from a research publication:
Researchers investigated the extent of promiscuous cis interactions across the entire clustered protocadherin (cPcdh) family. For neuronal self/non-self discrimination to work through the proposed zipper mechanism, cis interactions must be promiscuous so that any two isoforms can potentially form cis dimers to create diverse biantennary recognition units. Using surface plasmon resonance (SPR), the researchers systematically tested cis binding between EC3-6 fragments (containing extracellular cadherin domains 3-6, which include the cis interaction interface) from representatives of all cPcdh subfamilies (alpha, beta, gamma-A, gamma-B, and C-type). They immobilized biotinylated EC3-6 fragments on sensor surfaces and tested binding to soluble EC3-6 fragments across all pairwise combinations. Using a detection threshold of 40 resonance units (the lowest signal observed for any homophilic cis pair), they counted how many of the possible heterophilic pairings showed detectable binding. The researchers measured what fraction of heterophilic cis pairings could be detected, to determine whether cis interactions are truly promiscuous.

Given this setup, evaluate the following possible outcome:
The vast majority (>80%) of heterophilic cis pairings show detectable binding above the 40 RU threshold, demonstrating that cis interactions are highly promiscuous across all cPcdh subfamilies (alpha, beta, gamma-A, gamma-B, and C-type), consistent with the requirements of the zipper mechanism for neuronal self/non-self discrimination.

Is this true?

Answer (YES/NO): YES